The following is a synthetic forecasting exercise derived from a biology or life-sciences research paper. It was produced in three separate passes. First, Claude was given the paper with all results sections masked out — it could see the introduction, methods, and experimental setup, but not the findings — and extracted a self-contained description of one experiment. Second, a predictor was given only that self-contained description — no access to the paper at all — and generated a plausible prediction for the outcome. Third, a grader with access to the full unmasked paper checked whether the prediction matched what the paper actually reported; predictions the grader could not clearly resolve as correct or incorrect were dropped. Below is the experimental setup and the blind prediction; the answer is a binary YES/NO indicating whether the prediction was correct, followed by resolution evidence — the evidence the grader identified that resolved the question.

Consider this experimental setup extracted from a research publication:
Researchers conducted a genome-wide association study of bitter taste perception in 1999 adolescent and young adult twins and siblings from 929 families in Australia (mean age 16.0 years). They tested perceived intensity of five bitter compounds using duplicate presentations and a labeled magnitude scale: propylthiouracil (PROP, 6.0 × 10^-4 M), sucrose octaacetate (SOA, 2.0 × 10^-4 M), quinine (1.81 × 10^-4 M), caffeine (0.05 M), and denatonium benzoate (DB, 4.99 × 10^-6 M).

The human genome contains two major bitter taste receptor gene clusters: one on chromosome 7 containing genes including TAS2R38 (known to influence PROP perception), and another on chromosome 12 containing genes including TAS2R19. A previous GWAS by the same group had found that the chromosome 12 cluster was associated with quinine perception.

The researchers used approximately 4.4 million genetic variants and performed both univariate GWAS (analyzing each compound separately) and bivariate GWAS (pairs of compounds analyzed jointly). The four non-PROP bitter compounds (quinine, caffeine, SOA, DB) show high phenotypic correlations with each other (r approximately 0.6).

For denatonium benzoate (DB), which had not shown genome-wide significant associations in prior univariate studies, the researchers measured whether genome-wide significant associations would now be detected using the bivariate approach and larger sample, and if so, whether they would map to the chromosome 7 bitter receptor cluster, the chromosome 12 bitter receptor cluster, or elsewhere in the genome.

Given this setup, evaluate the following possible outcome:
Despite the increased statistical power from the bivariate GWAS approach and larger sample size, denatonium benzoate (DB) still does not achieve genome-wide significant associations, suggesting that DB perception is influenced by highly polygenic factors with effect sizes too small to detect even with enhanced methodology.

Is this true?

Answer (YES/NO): NO